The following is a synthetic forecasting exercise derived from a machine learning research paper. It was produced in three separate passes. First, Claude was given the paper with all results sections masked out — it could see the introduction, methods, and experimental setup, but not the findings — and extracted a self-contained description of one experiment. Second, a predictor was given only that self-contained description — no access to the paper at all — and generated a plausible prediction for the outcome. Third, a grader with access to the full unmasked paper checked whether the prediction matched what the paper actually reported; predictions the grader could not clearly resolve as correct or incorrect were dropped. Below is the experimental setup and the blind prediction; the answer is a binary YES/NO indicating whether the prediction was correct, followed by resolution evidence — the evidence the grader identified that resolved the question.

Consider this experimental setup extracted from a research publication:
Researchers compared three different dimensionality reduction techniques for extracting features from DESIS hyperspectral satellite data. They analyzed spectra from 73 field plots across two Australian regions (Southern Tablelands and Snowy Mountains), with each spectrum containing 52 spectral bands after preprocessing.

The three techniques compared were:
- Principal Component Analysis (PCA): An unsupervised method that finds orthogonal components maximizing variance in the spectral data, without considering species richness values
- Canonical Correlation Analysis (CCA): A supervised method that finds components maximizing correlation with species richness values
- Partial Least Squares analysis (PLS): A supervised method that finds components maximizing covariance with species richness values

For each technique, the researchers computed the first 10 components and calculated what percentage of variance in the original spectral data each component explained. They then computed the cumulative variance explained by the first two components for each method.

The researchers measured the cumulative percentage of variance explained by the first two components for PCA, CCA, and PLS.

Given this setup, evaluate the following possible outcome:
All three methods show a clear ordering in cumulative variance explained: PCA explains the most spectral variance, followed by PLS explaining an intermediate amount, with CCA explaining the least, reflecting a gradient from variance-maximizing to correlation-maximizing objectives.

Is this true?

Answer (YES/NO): NO